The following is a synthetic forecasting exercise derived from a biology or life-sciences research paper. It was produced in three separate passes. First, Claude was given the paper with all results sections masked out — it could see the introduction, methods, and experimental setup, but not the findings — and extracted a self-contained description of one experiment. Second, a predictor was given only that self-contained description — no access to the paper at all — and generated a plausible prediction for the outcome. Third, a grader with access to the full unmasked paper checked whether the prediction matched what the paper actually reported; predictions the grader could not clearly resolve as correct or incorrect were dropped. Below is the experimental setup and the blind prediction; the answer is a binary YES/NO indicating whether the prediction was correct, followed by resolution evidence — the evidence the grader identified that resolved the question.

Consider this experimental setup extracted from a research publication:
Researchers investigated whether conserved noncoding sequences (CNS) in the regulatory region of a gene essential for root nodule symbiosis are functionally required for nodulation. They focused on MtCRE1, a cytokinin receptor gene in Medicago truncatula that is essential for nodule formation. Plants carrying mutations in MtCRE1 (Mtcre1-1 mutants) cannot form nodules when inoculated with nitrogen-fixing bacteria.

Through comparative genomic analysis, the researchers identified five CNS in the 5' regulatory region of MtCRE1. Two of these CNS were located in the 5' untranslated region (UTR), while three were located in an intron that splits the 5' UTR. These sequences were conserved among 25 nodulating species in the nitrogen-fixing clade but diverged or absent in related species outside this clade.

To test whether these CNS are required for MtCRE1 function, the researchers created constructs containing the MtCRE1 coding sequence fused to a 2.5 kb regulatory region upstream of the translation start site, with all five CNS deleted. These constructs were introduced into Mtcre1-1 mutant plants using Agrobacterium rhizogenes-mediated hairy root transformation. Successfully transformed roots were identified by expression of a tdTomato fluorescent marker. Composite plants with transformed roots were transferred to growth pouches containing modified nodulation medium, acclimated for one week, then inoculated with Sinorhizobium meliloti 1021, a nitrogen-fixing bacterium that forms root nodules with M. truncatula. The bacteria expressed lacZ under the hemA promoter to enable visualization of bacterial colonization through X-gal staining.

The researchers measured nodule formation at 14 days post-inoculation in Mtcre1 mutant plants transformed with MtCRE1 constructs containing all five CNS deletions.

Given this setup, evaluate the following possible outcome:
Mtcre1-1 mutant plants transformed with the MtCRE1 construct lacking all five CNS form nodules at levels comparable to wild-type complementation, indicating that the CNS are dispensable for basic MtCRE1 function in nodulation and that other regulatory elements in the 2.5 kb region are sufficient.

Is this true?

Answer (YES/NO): NO